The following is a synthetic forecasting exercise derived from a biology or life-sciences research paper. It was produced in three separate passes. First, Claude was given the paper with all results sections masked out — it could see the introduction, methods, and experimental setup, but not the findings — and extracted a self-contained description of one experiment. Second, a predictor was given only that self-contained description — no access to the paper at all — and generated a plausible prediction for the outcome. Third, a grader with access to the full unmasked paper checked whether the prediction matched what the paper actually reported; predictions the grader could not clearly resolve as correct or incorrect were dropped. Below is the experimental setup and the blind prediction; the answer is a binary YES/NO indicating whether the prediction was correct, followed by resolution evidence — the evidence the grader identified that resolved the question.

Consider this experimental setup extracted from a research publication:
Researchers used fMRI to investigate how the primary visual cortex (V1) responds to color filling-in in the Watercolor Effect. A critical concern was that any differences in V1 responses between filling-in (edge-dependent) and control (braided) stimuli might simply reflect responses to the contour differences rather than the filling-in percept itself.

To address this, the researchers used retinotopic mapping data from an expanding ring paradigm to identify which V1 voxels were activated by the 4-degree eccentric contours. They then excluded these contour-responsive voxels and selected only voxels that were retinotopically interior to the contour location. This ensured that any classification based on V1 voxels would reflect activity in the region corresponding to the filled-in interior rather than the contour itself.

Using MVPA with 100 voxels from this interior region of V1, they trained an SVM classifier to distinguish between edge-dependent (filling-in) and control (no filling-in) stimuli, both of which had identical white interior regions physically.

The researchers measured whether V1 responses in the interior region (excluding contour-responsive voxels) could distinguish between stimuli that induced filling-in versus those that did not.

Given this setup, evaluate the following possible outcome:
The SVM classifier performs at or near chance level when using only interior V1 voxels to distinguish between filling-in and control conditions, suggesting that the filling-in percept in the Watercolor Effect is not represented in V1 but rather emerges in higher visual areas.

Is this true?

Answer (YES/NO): NO